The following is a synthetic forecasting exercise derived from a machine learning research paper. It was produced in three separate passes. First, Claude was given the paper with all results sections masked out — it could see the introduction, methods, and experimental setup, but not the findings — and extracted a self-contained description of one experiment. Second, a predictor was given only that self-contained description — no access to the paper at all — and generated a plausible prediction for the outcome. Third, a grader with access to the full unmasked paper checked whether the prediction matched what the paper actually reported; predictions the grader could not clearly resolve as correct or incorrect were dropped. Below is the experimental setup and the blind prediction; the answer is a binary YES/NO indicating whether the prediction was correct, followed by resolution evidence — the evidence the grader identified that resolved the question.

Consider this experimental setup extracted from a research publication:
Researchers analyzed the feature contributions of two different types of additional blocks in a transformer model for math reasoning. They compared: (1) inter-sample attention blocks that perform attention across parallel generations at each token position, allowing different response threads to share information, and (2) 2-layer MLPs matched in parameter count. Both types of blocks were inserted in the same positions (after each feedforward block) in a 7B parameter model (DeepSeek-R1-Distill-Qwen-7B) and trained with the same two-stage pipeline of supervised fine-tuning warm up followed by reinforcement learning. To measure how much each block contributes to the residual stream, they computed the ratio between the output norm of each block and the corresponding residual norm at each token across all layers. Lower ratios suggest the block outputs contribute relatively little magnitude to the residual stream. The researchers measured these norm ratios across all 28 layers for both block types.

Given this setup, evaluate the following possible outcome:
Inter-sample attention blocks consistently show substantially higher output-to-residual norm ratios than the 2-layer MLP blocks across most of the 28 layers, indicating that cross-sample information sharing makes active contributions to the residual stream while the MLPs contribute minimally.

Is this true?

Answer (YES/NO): NO